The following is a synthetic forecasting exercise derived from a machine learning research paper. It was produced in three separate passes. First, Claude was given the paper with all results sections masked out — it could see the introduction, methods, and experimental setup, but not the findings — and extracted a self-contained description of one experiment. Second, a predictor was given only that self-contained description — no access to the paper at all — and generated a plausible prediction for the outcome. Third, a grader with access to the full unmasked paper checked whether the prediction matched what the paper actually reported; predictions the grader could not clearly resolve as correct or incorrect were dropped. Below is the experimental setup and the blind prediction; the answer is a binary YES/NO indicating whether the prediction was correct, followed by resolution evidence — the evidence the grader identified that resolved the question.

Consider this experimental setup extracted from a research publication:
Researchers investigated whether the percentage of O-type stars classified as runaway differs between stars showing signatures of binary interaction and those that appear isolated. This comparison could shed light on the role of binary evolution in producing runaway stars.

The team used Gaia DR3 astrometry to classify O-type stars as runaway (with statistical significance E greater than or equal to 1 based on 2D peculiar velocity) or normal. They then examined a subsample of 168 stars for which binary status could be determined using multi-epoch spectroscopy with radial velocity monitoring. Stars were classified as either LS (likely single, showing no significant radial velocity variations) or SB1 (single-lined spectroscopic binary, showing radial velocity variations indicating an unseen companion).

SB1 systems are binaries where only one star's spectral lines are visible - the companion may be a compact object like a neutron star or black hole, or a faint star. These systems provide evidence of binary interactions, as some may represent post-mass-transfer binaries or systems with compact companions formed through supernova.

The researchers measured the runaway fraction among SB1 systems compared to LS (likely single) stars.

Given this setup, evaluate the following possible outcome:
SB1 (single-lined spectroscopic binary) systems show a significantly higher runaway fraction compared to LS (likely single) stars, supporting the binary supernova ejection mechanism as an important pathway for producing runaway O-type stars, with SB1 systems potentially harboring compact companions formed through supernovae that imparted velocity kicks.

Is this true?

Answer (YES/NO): NO